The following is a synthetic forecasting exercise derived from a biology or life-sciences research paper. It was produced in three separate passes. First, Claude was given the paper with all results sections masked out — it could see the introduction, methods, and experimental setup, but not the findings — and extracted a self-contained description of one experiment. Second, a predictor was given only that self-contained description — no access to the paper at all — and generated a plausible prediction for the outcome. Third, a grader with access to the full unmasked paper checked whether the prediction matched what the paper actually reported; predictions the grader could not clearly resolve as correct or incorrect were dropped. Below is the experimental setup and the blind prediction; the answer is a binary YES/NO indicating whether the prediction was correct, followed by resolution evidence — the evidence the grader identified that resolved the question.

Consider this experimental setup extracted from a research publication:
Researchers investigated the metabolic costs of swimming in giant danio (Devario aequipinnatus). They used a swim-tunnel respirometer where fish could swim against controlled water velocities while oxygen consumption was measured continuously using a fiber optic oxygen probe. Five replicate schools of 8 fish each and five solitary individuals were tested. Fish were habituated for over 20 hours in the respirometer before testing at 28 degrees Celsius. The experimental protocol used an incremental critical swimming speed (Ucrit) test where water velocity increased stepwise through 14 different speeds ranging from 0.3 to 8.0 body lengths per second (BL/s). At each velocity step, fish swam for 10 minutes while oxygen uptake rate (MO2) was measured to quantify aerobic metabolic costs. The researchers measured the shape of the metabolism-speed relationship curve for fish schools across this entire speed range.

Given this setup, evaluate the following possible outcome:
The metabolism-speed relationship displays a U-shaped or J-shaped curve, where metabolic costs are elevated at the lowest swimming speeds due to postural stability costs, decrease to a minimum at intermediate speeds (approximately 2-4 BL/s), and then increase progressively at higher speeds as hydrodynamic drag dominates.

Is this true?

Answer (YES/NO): NO